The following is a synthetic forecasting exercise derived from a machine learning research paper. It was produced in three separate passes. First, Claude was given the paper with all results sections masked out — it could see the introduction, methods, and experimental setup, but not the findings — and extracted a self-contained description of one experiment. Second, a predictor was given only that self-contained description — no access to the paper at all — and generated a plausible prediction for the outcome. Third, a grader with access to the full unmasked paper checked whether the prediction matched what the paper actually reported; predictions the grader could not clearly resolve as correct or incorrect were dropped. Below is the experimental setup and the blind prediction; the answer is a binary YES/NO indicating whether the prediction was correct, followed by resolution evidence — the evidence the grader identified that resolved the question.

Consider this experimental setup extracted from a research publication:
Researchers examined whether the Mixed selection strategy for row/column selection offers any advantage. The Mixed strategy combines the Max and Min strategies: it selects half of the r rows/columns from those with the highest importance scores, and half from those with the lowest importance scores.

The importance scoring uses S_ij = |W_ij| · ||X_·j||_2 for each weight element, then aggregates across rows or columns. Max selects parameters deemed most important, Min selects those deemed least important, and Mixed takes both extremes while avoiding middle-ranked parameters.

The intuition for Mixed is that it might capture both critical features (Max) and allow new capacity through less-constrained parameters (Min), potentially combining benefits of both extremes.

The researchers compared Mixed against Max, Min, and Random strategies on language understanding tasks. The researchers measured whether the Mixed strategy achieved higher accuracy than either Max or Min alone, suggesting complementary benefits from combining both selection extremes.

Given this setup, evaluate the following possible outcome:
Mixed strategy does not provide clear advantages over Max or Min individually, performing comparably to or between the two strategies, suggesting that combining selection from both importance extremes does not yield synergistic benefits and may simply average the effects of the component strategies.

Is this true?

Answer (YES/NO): YES